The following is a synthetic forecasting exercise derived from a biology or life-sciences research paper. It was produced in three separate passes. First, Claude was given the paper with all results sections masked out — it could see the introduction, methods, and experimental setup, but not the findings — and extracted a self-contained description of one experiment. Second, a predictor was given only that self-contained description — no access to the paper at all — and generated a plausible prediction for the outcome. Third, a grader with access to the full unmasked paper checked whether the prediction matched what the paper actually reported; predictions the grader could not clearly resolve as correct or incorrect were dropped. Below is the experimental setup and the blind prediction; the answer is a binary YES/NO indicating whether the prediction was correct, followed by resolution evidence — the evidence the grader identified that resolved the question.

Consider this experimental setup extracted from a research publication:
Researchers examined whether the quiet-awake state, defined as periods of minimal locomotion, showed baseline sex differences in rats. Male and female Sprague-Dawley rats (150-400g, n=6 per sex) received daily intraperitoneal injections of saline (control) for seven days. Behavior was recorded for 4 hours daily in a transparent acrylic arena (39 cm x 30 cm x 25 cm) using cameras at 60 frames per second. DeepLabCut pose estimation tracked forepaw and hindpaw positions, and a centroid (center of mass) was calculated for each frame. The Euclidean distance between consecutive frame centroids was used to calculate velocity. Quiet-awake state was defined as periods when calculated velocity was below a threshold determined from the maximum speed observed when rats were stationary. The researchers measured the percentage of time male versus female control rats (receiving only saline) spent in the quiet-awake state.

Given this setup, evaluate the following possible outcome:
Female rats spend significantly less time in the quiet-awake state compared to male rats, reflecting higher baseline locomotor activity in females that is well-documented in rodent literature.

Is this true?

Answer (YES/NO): NO